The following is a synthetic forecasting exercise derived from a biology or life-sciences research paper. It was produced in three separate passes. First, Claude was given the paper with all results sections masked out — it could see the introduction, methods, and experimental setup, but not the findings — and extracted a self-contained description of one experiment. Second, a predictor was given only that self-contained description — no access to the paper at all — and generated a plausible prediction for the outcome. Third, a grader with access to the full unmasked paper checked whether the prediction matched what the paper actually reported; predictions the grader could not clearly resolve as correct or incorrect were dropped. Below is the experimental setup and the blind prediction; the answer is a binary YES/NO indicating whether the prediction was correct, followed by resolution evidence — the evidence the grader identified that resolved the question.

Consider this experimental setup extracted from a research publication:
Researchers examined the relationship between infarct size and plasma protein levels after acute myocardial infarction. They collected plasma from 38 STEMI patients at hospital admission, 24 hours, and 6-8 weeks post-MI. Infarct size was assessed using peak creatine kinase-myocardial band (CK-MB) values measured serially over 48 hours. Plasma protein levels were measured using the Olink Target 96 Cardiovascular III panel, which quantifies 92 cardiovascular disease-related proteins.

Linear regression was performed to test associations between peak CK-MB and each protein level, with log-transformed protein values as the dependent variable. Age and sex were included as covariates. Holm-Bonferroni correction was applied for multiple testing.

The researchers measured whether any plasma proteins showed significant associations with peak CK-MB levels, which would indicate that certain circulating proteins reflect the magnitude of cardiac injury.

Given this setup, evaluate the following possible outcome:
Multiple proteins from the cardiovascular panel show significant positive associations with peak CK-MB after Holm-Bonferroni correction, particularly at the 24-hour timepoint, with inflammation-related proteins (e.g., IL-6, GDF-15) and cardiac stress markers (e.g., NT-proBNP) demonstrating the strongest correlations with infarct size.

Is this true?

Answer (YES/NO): NO